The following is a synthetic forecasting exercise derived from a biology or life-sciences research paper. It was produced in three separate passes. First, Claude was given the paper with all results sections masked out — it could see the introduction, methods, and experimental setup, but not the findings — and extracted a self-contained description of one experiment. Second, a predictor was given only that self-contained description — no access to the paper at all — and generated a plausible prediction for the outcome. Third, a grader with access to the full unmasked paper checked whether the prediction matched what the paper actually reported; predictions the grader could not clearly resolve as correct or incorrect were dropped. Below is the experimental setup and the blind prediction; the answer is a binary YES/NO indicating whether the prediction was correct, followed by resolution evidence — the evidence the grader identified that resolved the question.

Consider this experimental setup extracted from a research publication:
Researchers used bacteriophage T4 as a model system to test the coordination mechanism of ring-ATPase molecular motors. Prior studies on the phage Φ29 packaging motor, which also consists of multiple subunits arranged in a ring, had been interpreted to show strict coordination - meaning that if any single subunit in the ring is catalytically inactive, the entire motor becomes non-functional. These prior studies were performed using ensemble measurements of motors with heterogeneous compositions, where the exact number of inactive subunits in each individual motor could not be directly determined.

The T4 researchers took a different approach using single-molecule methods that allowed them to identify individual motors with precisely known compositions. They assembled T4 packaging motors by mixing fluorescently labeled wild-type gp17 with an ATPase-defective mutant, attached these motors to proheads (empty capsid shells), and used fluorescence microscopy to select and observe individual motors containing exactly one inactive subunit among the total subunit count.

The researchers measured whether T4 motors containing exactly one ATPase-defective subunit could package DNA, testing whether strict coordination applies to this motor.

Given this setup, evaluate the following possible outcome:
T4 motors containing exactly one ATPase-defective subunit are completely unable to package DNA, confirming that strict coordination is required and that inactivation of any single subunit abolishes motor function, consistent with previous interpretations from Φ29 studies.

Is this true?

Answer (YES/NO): NO